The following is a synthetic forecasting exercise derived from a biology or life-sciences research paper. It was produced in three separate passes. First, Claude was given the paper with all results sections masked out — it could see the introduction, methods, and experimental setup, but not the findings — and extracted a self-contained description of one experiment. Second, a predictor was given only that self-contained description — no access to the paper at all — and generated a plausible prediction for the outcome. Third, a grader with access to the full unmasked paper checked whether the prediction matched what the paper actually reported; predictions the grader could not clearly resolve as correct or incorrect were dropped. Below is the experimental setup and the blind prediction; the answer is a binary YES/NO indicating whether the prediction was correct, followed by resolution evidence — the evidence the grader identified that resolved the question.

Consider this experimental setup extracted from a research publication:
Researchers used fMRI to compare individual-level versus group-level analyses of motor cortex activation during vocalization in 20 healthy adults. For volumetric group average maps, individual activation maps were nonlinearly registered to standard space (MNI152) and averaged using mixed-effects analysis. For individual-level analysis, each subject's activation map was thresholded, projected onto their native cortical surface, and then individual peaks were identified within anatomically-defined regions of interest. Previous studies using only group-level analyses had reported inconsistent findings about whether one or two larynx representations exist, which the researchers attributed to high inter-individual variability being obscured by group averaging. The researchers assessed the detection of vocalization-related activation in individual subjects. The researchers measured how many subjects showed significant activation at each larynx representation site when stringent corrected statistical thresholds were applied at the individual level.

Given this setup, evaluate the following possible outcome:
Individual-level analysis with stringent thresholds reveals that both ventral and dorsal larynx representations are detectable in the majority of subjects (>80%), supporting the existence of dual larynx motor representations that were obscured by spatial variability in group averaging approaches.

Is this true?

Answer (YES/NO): NO